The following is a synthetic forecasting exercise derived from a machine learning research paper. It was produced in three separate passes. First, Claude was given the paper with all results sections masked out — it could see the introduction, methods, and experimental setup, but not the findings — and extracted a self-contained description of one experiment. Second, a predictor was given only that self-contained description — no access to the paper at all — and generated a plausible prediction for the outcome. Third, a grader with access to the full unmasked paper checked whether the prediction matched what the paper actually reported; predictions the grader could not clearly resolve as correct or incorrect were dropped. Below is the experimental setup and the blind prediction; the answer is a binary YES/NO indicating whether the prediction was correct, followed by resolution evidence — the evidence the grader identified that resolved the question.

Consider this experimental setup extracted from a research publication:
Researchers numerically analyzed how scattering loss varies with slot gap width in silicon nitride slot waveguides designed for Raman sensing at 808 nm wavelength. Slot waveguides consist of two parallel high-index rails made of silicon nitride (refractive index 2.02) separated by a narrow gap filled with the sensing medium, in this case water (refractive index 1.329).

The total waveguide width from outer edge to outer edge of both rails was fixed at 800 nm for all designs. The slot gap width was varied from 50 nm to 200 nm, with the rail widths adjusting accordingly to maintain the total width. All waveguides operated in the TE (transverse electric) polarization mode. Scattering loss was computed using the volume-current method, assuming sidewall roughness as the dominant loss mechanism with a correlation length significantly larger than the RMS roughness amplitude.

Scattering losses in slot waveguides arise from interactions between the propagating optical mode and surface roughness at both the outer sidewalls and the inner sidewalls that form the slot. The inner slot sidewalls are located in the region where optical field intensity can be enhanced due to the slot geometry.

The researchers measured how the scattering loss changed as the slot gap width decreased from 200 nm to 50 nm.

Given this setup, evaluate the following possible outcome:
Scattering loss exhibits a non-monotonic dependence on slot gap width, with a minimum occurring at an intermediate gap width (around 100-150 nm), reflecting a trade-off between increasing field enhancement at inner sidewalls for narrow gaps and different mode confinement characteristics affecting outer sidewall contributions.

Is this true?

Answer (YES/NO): NO